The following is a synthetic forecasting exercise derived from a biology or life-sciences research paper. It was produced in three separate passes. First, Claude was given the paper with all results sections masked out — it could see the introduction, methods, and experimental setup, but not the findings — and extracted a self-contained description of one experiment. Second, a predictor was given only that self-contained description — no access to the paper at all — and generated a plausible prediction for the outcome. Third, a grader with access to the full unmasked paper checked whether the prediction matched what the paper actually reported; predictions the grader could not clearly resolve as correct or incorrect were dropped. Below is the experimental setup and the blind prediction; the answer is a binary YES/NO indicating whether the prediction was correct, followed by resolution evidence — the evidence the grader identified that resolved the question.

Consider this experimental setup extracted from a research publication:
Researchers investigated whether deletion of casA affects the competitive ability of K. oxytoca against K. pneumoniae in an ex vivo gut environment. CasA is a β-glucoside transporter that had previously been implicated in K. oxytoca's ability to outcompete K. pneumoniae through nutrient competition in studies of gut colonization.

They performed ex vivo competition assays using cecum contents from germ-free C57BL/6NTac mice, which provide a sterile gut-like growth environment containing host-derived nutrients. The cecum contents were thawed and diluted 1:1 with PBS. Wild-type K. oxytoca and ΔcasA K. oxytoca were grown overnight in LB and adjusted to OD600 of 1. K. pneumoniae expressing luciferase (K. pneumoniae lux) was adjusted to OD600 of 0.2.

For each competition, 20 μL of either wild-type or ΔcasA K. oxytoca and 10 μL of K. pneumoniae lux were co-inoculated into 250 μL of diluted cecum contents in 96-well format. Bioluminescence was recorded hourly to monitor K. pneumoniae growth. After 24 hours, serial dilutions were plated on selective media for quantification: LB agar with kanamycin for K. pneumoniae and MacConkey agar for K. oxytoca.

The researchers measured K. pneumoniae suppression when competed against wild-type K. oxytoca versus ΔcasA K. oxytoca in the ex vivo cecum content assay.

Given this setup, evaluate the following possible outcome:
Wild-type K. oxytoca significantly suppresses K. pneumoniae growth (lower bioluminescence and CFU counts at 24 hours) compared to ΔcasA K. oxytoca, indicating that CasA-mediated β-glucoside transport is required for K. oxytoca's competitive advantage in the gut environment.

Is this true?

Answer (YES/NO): YES